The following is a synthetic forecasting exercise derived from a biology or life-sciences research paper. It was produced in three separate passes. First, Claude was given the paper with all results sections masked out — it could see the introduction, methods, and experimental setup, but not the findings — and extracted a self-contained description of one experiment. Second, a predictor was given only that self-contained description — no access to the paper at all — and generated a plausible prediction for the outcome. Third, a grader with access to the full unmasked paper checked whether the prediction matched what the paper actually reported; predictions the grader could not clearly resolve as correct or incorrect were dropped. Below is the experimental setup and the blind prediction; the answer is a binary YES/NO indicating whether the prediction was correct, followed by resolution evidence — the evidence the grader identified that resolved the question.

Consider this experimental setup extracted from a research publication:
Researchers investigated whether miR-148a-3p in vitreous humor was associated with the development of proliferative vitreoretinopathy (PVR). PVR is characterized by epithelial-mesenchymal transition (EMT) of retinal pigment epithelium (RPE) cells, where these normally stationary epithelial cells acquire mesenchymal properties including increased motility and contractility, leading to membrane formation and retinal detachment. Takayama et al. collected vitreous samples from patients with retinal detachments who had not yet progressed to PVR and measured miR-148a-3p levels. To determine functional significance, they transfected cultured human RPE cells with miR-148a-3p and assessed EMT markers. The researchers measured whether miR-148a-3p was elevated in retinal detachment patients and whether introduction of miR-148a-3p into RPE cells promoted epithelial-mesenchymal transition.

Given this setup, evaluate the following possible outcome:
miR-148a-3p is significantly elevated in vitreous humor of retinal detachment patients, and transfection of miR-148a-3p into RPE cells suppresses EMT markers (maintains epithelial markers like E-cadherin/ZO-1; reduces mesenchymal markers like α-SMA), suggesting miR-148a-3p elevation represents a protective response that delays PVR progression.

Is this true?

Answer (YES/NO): NO